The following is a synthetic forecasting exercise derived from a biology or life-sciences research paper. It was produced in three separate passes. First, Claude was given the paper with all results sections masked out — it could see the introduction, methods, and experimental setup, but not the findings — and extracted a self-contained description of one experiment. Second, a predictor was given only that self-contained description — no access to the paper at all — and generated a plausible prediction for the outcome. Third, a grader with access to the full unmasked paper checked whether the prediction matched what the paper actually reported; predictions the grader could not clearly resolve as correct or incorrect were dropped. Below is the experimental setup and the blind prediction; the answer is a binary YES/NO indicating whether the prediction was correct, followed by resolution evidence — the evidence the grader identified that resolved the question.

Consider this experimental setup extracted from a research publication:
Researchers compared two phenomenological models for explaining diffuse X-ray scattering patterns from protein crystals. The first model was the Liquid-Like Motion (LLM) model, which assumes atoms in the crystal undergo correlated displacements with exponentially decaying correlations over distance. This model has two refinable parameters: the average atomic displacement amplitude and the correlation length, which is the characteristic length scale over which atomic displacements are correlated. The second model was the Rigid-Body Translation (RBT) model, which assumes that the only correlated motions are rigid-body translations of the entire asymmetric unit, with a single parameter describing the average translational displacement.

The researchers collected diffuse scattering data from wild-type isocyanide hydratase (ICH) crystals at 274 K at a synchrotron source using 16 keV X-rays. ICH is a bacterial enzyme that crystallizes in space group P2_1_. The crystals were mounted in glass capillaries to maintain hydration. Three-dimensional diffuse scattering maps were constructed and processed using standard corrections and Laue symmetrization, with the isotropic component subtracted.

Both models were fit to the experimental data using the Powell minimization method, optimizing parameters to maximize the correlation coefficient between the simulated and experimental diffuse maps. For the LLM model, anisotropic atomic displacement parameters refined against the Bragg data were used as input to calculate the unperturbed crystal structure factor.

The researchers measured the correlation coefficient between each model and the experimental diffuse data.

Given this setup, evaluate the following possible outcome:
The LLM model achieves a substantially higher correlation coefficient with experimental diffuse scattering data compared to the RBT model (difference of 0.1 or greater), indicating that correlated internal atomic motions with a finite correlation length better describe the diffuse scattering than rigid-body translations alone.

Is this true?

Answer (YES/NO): YES